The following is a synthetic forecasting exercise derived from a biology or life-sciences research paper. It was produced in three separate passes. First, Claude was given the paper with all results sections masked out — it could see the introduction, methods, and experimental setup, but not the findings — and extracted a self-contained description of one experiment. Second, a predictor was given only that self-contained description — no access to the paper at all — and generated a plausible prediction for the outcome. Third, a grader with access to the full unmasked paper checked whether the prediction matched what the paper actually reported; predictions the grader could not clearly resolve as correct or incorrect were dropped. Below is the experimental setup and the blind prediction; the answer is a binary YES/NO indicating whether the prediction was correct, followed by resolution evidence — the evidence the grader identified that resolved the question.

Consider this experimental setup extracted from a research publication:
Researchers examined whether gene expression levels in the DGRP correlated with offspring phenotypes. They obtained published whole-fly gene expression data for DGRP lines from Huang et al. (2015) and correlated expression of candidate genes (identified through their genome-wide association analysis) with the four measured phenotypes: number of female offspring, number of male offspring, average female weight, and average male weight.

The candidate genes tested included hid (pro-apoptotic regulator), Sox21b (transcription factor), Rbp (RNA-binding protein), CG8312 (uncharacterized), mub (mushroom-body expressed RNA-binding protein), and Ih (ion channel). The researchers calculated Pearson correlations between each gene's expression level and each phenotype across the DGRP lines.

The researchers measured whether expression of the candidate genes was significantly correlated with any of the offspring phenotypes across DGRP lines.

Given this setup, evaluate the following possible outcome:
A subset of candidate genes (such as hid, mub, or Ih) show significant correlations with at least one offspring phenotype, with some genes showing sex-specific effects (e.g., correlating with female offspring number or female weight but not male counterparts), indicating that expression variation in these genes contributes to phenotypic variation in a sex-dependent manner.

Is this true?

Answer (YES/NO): NO